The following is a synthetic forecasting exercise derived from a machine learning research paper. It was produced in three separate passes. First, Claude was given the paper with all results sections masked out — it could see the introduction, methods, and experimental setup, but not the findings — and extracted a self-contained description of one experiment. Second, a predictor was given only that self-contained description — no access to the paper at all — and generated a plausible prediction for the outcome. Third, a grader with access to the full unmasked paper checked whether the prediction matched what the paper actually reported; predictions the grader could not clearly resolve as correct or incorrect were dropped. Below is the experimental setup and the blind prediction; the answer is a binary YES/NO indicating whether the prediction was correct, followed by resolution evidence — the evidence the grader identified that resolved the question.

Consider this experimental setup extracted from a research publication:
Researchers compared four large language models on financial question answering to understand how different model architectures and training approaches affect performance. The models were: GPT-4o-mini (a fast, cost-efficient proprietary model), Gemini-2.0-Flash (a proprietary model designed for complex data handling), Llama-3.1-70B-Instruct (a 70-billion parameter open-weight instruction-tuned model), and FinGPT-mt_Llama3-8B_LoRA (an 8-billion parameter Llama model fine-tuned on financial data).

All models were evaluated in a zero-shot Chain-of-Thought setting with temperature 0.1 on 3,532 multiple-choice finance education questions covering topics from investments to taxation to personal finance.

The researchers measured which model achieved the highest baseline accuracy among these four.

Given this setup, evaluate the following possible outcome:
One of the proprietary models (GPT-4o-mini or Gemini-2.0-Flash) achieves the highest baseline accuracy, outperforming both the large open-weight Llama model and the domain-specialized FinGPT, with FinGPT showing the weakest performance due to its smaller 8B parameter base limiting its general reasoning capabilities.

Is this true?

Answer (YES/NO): NO